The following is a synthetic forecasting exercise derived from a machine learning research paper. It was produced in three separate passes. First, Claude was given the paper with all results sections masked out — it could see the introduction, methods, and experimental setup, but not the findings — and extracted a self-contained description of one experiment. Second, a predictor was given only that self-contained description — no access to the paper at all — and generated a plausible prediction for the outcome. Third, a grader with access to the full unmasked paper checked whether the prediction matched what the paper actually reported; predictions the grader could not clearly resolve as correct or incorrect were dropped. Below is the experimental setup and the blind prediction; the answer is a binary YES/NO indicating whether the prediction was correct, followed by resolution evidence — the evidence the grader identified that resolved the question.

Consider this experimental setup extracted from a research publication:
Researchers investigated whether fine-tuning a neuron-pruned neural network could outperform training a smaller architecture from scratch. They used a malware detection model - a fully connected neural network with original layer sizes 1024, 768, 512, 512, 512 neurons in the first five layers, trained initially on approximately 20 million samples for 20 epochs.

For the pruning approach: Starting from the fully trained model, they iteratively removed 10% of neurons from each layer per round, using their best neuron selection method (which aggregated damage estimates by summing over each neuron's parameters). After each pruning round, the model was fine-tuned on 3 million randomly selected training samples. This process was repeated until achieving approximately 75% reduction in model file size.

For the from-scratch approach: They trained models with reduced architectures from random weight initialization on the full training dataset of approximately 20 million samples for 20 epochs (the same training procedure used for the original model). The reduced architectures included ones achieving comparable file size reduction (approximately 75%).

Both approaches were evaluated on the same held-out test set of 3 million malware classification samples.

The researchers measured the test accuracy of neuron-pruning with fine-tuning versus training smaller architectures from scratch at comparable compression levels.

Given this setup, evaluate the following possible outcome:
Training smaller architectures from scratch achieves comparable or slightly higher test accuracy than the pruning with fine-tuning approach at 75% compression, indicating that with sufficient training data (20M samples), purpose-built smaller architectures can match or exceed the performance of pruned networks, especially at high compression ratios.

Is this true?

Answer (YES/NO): NO